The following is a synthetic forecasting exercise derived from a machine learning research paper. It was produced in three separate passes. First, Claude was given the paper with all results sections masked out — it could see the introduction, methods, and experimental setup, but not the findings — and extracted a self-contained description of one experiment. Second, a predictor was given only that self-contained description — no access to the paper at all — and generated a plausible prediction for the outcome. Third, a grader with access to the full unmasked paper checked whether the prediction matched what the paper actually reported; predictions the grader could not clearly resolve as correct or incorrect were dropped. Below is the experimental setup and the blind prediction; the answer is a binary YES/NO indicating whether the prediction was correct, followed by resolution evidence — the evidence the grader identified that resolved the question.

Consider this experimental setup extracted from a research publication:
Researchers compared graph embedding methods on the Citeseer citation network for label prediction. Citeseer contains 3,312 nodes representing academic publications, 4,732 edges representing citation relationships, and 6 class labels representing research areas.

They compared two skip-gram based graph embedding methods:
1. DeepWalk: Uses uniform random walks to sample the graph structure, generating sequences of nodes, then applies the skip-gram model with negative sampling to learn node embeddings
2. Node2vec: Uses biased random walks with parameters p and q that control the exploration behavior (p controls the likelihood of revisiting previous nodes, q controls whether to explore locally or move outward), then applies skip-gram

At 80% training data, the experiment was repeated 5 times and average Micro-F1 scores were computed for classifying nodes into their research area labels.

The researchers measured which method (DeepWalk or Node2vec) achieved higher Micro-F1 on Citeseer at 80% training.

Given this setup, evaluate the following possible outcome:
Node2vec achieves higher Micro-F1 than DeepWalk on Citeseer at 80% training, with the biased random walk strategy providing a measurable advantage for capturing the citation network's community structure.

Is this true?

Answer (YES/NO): YES